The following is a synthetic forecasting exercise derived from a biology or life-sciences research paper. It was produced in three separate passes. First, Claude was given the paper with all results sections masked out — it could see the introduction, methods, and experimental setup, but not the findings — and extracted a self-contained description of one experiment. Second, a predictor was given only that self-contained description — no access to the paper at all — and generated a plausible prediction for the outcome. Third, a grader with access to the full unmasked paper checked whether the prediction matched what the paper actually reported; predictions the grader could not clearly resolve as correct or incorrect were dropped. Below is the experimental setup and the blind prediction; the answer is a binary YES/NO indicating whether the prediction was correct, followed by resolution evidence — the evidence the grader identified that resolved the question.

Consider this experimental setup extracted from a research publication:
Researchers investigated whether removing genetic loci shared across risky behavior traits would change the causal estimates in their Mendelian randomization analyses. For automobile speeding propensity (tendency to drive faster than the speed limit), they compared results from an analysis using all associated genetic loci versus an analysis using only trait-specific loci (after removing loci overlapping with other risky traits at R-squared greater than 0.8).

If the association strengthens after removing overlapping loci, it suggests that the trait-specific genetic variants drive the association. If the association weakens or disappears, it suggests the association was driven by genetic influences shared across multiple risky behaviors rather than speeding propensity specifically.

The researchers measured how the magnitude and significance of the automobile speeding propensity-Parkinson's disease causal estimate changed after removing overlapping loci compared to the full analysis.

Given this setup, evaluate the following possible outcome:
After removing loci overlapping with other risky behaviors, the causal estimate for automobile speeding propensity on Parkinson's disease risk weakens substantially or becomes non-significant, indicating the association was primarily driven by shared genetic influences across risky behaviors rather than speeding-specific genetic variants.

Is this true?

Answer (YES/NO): NO